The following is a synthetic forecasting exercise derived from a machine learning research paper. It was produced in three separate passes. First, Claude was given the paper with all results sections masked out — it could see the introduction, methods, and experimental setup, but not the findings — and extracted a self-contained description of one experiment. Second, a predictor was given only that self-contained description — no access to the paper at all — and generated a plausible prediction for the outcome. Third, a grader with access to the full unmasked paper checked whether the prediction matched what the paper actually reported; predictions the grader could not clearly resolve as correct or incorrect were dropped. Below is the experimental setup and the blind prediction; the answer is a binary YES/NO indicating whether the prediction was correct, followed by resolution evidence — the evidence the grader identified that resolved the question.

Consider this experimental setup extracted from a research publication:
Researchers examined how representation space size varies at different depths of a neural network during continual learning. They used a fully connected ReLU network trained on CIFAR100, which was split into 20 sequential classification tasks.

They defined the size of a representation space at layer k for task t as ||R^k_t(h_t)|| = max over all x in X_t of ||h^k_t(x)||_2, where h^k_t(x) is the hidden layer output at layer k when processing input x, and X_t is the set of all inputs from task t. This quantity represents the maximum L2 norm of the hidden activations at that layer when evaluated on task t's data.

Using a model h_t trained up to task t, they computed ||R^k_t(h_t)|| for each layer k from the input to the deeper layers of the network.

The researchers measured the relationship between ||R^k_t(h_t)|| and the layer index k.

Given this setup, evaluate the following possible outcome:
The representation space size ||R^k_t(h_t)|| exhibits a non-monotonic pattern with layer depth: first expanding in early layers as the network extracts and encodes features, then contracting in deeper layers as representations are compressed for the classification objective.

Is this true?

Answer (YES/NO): NO